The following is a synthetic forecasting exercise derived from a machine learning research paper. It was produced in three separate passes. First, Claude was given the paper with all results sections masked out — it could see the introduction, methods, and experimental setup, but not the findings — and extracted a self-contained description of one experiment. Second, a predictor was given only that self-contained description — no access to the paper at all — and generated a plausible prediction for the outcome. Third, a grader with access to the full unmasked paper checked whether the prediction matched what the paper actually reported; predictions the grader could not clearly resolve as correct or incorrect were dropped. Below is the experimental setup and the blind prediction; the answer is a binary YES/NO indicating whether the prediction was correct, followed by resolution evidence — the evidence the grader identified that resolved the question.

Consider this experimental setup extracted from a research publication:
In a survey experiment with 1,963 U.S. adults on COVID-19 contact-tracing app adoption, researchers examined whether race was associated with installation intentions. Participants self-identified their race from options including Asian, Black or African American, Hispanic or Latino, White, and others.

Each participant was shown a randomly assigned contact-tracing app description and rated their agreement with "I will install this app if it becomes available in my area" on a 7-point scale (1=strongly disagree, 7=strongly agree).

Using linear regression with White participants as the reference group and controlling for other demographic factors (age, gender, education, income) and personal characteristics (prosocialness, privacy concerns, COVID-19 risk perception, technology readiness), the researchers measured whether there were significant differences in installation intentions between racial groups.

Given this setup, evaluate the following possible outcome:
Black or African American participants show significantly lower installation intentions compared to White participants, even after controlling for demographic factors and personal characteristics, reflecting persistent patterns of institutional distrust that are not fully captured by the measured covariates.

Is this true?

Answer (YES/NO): NO